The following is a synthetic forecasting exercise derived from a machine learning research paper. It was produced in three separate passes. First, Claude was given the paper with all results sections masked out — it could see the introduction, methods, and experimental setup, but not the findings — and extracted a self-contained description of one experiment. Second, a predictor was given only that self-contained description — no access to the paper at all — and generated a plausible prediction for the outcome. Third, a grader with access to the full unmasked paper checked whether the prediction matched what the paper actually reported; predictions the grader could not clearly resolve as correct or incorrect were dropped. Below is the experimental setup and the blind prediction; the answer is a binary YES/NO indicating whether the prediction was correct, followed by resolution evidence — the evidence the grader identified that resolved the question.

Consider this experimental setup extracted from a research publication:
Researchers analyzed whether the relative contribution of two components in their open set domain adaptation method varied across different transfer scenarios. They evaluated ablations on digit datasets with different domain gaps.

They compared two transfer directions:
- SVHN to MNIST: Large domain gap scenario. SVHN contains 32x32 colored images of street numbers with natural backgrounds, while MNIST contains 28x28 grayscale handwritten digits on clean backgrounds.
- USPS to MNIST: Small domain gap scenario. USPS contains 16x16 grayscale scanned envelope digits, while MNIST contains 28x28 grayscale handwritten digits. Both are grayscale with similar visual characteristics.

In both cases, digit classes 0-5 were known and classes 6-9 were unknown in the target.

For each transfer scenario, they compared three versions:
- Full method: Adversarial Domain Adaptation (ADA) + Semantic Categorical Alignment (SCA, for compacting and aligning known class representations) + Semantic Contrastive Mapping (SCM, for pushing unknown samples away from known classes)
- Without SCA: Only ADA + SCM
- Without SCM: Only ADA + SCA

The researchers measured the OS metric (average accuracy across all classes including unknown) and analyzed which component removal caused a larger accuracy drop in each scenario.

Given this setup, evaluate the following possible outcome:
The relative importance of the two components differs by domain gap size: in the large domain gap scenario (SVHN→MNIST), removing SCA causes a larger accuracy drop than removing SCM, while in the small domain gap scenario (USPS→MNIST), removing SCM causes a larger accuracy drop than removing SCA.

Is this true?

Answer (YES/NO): NO